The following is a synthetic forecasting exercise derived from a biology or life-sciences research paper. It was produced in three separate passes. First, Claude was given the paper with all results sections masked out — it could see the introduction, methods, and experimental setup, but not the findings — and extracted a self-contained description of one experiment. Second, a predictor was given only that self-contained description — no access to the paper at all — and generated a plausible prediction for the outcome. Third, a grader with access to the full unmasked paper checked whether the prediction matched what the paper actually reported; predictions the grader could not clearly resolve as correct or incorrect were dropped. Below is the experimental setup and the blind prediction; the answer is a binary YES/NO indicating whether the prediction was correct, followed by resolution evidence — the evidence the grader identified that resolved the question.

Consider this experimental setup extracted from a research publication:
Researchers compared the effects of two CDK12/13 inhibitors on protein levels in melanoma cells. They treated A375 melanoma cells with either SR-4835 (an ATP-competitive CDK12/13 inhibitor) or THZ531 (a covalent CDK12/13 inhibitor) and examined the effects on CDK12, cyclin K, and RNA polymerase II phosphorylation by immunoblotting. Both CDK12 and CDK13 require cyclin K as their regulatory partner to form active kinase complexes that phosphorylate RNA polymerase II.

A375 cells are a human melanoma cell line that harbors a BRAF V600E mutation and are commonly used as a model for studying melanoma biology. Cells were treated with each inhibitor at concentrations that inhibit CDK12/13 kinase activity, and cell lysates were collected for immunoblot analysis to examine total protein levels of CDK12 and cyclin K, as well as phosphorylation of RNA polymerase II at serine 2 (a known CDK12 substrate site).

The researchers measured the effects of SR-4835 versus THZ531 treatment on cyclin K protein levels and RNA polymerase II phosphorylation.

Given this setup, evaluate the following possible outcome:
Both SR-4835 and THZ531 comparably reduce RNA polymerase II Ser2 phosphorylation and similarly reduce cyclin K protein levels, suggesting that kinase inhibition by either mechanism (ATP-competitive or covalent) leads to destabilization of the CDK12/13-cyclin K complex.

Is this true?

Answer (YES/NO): NO